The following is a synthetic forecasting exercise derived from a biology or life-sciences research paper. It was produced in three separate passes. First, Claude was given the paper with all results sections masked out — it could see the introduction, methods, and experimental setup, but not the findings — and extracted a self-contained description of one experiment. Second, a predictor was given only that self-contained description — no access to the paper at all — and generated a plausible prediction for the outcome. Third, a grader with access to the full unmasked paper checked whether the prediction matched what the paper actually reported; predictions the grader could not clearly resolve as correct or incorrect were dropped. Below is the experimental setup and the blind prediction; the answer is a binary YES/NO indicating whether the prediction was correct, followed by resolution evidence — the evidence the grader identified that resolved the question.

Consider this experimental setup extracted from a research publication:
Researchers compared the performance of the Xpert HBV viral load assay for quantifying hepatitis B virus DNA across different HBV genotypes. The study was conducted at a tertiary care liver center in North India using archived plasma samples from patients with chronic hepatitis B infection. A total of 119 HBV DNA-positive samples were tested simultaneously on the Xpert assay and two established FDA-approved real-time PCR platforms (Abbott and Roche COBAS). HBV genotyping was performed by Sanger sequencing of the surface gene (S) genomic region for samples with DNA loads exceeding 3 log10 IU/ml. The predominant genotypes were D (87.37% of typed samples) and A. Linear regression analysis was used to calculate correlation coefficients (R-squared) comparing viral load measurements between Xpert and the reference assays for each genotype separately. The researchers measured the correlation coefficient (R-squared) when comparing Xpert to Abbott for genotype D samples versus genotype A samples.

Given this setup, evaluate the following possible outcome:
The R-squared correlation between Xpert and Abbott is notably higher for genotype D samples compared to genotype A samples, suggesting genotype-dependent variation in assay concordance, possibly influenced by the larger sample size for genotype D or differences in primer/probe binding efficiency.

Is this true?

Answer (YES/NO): YES